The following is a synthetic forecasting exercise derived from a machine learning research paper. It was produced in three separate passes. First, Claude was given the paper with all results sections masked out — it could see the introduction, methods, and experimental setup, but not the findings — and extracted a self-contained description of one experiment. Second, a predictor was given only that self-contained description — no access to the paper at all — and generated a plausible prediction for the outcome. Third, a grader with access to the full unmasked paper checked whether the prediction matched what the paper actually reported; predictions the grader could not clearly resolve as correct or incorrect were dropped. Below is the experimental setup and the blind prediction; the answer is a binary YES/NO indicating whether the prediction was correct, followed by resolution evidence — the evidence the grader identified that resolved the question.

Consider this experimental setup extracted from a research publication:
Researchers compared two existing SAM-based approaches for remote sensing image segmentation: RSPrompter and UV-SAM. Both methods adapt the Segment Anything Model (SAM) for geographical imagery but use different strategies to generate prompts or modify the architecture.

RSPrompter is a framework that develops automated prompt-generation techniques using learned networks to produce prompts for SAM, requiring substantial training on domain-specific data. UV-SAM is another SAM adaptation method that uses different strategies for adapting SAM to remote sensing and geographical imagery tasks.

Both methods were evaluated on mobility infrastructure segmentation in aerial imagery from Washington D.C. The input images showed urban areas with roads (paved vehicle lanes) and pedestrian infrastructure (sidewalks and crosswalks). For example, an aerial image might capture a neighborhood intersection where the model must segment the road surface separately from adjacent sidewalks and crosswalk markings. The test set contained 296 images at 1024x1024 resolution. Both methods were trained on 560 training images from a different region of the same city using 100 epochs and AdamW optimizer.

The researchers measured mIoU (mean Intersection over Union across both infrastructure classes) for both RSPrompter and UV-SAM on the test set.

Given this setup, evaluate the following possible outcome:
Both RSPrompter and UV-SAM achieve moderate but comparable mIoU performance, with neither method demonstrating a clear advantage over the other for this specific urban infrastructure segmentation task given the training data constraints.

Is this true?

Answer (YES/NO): NO